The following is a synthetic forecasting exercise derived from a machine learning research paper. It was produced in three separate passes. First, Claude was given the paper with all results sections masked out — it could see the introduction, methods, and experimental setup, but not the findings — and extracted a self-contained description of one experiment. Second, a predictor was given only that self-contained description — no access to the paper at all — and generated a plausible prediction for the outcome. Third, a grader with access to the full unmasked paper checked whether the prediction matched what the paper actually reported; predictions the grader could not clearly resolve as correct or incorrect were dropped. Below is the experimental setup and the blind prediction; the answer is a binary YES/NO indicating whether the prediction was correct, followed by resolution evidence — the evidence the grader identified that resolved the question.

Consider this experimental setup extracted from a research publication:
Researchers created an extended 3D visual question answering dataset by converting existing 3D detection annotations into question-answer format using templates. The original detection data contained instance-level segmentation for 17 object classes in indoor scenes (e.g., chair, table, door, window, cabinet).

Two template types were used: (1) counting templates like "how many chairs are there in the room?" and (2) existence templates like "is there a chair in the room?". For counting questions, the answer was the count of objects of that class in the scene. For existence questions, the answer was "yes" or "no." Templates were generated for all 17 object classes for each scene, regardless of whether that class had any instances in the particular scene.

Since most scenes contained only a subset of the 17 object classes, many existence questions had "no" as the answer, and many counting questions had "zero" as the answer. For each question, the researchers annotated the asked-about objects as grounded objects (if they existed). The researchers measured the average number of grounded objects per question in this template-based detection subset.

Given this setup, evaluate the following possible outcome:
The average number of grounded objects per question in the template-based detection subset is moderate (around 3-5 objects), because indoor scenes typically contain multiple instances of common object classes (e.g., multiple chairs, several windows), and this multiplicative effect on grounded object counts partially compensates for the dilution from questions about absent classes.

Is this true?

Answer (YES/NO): NO